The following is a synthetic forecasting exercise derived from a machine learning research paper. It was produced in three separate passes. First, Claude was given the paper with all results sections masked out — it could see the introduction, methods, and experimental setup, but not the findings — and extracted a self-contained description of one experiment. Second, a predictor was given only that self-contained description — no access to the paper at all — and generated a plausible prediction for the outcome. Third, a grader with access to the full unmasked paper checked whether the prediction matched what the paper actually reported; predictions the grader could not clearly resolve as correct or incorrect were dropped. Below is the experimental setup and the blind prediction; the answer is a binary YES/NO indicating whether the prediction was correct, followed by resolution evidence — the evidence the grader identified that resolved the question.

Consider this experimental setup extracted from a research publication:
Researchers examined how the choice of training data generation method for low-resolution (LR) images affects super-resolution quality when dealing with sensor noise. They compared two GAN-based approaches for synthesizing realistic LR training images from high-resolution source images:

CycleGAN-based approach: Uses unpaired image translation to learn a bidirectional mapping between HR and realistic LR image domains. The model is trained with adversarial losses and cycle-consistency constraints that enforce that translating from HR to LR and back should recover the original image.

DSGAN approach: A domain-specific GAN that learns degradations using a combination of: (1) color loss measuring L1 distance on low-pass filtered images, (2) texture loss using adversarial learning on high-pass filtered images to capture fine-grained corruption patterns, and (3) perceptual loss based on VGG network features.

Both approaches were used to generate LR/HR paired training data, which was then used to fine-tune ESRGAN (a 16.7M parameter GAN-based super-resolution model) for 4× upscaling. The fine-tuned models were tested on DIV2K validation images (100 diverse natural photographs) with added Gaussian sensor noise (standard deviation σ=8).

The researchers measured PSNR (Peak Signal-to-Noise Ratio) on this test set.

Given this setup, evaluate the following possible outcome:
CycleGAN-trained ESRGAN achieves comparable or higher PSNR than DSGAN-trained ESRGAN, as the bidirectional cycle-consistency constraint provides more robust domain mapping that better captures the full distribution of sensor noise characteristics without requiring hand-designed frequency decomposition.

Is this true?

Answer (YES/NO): YES